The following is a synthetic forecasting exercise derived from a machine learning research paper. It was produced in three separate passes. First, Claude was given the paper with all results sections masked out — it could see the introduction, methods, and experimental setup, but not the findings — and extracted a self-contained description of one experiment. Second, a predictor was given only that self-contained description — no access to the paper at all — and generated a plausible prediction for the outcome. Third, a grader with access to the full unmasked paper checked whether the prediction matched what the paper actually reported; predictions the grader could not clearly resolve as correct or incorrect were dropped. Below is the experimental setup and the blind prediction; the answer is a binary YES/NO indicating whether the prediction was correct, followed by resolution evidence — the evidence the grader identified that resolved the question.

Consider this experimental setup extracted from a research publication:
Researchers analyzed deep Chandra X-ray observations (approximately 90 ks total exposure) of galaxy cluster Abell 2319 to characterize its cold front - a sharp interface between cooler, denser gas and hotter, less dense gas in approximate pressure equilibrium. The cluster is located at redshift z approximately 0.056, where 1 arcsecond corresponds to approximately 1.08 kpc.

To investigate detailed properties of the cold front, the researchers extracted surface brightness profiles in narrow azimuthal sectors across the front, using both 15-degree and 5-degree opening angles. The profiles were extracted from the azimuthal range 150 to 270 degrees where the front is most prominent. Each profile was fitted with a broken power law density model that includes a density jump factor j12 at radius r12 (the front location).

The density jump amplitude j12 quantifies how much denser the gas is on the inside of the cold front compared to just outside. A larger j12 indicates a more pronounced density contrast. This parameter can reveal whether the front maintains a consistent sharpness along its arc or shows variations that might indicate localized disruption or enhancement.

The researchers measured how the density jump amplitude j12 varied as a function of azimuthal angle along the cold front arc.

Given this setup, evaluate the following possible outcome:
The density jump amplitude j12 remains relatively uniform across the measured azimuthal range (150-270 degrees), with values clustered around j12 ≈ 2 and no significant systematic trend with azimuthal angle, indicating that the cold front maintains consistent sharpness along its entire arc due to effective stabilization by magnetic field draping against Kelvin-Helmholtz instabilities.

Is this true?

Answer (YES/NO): NO